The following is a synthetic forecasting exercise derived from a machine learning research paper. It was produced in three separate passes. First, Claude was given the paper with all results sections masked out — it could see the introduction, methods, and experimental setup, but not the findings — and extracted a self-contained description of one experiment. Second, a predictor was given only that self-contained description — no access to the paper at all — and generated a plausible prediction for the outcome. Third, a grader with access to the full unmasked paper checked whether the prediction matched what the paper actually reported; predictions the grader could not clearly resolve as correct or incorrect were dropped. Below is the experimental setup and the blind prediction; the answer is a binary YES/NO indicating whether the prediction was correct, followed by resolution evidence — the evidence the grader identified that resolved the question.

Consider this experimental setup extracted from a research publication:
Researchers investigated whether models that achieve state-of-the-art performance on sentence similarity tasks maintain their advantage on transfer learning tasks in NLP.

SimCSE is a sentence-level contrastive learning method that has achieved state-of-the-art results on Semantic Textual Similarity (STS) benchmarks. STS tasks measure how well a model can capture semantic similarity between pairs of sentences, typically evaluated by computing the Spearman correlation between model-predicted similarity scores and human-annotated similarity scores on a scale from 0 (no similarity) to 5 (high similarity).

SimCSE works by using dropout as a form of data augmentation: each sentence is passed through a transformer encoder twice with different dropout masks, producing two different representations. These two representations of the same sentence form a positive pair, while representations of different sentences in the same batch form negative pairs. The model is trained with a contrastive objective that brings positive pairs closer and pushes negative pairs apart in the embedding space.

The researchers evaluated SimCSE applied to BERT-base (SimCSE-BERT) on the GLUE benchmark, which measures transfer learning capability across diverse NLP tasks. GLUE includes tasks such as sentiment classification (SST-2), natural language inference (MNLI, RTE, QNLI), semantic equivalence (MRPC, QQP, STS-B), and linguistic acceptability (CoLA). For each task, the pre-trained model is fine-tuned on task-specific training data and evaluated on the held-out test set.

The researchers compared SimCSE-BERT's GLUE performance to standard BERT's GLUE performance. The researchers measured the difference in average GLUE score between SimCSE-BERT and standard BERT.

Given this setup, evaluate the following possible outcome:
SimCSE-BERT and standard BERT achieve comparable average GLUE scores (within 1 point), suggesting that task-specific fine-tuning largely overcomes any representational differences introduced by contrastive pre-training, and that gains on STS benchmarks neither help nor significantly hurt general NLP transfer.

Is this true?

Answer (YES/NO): YES